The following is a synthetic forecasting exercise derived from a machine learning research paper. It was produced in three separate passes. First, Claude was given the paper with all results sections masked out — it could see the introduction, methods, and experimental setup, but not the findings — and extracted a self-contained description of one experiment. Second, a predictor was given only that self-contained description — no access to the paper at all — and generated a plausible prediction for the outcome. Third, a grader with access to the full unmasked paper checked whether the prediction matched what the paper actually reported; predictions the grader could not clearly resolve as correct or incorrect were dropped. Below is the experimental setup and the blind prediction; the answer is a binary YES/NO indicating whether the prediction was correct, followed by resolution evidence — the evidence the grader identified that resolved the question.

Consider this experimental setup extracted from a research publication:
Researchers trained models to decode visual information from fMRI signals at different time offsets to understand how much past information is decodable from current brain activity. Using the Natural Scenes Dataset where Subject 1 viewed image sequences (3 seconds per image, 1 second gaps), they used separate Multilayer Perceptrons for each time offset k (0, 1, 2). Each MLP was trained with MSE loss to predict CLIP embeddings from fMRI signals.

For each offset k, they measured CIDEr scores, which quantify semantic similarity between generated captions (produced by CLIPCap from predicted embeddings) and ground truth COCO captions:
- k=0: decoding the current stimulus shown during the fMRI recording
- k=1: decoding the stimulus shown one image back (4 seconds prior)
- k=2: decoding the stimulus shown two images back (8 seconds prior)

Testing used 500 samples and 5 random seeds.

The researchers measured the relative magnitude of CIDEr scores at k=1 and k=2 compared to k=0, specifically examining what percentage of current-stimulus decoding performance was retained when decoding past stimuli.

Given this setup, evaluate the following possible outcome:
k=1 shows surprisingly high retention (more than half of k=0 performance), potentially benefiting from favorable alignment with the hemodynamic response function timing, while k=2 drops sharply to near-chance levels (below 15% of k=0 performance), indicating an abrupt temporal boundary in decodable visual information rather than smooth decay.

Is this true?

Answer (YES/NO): NO